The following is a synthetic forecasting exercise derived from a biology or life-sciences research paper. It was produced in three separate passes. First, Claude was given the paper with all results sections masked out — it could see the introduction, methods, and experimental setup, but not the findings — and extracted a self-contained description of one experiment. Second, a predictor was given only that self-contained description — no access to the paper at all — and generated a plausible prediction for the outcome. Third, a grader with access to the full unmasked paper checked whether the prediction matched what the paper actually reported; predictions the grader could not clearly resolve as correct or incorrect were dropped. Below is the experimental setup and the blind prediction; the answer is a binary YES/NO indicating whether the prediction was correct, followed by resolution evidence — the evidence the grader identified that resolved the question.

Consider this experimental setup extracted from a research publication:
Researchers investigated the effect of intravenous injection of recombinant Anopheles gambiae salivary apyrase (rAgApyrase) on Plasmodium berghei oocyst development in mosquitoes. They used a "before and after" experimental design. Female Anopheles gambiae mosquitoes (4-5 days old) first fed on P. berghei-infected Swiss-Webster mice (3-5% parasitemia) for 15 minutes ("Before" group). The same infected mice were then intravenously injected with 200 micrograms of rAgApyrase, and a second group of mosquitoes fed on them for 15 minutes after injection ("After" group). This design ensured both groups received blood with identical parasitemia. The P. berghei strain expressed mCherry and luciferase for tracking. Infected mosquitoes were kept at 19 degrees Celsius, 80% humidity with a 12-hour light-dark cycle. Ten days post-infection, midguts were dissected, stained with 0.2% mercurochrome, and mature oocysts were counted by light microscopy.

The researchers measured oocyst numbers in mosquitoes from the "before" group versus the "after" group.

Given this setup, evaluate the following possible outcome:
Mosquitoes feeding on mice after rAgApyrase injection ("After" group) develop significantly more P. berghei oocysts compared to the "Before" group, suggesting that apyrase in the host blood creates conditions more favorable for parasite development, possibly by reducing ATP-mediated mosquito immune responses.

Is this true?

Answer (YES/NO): NO